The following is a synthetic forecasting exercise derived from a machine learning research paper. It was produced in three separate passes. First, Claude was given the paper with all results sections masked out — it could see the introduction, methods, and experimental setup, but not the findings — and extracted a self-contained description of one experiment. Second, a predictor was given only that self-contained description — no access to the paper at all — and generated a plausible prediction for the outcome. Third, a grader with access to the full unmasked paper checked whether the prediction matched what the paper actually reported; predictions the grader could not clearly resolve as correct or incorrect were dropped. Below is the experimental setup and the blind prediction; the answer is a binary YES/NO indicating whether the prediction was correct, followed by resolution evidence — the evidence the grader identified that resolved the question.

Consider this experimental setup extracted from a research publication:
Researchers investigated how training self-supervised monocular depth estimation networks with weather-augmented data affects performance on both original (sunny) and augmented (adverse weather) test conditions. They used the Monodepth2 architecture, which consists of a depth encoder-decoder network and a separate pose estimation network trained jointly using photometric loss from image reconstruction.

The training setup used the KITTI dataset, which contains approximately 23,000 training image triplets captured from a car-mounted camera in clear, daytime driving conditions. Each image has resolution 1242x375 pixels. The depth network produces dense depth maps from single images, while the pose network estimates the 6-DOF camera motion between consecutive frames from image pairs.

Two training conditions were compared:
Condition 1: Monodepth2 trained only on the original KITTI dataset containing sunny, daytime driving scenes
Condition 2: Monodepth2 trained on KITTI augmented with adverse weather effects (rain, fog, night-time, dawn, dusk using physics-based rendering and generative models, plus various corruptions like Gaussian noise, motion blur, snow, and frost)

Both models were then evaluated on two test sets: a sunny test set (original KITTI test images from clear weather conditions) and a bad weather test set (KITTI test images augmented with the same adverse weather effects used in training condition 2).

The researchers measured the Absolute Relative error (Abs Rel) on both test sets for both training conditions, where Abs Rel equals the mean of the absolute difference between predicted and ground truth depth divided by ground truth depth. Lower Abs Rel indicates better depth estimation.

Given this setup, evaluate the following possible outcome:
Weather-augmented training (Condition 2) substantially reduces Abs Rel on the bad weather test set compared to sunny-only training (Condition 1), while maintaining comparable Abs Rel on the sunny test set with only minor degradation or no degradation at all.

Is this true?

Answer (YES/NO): YES